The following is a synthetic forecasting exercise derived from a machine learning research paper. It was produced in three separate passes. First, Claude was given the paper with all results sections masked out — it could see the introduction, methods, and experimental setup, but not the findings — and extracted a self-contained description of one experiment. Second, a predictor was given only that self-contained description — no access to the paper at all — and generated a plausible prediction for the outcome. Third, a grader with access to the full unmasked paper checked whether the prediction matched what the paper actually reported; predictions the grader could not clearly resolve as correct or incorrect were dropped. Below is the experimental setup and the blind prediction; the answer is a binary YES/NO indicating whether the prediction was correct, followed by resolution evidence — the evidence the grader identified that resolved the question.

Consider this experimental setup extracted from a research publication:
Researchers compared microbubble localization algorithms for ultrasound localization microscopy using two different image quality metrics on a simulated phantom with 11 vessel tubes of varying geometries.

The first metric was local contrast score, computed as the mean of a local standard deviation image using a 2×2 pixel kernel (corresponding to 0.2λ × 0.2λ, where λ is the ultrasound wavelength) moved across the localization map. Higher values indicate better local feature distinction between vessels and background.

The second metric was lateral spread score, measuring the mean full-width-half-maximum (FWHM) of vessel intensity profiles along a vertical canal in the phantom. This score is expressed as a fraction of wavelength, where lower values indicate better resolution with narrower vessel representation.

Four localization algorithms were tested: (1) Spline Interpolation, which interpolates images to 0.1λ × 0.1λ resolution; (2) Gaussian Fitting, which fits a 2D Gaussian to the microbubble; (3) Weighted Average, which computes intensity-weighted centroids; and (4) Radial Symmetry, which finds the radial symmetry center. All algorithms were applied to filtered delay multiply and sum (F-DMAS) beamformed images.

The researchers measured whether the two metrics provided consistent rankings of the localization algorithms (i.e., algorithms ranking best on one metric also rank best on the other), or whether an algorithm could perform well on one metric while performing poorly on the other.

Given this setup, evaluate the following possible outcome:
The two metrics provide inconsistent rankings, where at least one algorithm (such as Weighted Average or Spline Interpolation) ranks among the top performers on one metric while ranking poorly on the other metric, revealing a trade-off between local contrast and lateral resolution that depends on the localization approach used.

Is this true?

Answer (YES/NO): NO